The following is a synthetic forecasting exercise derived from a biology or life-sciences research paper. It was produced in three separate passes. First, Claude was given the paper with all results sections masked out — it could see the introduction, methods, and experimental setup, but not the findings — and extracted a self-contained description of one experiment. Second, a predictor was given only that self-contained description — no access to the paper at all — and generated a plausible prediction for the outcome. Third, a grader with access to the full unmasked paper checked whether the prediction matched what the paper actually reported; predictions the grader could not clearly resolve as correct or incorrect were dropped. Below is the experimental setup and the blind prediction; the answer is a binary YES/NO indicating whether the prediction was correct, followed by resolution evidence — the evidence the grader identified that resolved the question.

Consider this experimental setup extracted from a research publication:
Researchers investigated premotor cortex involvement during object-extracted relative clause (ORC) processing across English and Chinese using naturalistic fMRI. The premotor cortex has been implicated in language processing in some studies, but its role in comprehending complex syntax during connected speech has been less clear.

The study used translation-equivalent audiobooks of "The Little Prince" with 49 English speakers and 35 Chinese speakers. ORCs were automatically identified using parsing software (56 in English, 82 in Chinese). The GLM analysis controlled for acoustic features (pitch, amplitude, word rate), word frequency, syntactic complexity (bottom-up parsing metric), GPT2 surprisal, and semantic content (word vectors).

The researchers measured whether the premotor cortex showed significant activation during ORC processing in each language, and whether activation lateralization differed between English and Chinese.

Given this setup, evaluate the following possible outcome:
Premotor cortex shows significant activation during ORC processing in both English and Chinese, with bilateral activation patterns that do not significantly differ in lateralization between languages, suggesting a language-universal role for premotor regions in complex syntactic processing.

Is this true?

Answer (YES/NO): NO